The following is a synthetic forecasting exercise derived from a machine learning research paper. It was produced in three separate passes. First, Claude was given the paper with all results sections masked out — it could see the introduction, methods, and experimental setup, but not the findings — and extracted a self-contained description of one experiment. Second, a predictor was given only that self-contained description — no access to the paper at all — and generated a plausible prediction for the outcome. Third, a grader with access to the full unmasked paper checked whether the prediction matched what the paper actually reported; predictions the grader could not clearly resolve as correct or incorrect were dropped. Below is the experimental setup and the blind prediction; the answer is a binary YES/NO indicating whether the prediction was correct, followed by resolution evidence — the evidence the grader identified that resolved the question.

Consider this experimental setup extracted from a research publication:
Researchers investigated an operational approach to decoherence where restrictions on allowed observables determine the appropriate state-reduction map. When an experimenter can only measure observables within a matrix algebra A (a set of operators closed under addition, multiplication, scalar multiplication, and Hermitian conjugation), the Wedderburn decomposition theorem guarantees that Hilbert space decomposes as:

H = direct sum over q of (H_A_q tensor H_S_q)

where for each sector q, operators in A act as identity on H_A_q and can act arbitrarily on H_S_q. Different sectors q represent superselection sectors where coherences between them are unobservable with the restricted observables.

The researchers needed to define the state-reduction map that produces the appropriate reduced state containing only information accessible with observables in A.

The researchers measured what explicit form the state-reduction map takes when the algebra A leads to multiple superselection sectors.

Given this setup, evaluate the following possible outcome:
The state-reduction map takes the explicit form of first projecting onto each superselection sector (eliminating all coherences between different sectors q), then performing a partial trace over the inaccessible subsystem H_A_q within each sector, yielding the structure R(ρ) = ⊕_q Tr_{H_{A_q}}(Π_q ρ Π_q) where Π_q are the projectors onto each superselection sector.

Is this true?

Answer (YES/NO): YES